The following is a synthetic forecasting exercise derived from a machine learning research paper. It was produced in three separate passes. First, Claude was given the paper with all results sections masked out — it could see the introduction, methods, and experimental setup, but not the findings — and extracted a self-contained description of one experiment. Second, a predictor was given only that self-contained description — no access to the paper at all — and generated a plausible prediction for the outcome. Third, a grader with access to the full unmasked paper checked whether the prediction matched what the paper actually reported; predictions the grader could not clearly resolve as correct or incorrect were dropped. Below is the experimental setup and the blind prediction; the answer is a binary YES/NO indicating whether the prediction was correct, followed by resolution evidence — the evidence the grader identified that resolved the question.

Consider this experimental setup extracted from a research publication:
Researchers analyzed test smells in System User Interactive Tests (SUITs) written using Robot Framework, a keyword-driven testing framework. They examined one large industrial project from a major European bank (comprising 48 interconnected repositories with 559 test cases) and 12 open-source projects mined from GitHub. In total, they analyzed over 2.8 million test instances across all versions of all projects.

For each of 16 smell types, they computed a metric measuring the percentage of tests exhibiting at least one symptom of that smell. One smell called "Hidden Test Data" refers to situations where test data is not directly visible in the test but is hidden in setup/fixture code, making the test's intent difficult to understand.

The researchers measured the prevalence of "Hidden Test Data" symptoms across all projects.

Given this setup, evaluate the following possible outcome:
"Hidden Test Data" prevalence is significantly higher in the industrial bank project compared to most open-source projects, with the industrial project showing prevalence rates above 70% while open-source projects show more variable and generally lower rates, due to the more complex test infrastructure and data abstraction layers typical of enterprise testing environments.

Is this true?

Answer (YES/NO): NO